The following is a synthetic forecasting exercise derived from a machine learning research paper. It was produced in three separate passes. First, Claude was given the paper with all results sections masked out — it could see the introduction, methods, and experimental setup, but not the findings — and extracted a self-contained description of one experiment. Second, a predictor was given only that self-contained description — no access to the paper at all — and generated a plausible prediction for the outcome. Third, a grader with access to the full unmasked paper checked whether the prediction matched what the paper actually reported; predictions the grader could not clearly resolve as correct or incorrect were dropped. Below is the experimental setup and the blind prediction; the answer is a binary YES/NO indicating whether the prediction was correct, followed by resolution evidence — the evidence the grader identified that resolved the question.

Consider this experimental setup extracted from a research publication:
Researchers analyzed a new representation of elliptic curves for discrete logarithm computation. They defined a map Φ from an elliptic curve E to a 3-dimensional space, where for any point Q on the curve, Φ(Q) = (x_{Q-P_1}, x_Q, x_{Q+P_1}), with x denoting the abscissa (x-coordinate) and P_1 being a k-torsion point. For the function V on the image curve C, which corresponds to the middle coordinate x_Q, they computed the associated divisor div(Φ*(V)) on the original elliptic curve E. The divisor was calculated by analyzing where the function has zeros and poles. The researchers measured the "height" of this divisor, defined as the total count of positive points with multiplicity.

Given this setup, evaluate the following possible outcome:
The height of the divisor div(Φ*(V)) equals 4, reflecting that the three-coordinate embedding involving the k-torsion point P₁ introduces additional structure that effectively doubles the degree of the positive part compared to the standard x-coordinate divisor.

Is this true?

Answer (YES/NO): NO